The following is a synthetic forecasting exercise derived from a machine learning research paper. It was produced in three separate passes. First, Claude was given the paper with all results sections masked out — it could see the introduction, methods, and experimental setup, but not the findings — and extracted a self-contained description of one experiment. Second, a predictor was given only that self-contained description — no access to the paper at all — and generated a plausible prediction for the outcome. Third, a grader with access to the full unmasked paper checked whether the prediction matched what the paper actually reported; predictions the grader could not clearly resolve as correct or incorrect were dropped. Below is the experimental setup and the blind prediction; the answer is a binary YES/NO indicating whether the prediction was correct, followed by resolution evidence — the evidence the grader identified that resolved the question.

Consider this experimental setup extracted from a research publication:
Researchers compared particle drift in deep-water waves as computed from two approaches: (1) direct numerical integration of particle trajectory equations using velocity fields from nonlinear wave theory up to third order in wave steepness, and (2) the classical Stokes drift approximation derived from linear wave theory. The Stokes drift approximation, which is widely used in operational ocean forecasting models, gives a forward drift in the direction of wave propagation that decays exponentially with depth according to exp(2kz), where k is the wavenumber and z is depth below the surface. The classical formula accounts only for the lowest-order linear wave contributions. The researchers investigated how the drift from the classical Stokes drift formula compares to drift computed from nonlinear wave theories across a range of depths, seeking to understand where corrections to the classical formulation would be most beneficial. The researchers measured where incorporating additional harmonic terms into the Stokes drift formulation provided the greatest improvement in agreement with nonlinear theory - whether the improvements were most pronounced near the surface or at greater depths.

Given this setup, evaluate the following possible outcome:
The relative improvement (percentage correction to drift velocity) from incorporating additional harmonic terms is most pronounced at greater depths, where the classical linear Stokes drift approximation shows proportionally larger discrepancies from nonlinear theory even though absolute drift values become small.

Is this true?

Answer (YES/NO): YES